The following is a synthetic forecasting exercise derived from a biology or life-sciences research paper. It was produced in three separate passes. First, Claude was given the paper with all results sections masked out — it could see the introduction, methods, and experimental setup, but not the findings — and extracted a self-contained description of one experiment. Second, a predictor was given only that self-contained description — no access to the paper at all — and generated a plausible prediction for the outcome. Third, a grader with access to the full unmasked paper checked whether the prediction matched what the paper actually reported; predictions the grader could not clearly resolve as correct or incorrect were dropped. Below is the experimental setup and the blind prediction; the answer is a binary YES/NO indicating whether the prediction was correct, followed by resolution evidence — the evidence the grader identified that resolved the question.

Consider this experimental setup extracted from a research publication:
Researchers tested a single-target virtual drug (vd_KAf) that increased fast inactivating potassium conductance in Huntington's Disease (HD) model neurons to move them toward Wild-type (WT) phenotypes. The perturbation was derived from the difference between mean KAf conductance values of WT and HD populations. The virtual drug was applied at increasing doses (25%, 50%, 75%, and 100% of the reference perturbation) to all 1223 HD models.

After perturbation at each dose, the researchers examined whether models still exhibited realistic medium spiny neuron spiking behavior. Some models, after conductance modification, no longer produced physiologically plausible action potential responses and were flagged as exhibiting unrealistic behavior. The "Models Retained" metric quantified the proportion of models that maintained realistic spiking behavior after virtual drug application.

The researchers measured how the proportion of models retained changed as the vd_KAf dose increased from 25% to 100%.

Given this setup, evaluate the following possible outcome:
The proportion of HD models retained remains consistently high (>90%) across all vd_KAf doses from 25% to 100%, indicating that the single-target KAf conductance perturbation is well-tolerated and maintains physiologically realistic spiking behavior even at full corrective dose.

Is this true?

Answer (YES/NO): NO